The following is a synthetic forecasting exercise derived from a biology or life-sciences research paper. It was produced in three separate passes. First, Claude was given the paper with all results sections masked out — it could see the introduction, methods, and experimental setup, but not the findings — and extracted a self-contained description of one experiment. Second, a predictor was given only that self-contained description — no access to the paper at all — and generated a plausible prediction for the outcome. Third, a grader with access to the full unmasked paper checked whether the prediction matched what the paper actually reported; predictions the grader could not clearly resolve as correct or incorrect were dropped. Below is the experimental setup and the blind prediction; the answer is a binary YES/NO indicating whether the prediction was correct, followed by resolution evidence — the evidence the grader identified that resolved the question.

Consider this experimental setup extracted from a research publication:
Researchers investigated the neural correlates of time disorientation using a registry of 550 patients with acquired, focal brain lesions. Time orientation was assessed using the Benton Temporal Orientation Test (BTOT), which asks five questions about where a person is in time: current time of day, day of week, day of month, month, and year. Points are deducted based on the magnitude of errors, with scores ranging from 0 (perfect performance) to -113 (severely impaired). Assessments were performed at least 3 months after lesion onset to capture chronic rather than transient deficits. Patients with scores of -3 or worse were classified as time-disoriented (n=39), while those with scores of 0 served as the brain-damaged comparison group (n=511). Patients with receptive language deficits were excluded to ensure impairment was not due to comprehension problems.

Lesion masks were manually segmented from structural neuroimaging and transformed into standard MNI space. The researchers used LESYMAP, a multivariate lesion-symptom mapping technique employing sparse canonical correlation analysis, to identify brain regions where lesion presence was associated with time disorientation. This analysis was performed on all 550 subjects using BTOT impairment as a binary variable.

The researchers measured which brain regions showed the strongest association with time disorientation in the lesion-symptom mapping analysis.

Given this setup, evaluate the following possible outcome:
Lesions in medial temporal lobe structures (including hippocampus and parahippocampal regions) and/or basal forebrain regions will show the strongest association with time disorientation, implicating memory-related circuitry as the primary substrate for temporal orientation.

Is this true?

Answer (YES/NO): NO